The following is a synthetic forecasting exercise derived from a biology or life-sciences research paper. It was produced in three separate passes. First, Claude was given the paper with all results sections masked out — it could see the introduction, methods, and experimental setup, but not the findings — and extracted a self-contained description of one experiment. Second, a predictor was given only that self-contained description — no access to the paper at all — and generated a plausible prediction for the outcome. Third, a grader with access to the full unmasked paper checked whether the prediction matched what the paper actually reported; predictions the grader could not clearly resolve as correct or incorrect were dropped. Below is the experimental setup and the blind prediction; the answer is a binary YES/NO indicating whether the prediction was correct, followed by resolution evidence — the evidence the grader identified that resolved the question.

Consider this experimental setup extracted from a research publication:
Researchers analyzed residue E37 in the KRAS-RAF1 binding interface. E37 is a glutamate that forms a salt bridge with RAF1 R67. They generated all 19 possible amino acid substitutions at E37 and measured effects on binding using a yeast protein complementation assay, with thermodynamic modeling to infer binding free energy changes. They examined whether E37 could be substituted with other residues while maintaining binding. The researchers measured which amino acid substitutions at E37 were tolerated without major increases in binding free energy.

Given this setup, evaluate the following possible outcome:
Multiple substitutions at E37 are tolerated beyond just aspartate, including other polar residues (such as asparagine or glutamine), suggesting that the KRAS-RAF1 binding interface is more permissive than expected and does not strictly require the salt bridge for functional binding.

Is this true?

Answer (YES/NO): NO